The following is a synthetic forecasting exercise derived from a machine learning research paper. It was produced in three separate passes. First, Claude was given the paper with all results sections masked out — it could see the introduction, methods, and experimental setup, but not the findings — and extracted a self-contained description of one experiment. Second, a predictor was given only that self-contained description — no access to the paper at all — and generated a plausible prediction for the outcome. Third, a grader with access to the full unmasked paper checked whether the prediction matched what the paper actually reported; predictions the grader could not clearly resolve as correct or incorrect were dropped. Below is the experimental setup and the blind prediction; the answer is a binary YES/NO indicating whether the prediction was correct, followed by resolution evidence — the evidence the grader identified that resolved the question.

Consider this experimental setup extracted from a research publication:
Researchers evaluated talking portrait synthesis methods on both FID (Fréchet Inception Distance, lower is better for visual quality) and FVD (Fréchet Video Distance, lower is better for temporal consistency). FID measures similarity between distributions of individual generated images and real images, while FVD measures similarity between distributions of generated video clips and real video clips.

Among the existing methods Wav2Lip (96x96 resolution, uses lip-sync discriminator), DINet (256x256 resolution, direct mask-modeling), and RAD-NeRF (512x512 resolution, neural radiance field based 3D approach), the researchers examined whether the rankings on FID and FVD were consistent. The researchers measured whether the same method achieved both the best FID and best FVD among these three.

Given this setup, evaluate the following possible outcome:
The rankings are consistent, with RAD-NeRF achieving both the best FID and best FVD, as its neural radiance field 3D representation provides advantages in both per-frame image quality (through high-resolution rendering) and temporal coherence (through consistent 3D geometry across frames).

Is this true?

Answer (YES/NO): NO